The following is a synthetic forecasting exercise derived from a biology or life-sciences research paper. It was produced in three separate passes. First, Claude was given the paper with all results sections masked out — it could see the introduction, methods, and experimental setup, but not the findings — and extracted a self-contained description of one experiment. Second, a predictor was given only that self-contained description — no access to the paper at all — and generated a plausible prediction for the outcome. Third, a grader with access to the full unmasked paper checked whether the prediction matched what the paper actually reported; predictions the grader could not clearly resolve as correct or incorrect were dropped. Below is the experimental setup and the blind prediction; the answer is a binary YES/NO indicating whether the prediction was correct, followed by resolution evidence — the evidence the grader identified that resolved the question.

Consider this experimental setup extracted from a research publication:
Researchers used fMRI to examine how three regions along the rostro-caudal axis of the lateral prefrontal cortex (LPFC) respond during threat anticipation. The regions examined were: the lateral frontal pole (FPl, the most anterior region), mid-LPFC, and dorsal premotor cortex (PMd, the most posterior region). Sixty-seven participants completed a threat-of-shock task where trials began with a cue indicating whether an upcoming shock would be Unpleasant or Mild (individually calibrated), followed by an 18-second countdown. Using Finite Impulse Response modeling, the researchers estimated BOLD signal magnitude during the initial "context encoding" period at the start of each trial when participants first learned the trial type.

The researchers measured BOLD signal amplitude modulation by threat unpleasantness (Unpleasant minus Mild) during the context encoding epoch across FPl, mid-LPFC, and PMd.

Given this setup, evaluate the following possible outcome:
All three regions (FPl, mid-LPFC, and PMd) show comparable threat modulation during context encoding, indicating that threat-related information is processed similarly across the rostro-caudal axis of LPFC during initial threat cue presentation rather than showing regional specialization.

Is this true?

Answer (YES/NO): NO